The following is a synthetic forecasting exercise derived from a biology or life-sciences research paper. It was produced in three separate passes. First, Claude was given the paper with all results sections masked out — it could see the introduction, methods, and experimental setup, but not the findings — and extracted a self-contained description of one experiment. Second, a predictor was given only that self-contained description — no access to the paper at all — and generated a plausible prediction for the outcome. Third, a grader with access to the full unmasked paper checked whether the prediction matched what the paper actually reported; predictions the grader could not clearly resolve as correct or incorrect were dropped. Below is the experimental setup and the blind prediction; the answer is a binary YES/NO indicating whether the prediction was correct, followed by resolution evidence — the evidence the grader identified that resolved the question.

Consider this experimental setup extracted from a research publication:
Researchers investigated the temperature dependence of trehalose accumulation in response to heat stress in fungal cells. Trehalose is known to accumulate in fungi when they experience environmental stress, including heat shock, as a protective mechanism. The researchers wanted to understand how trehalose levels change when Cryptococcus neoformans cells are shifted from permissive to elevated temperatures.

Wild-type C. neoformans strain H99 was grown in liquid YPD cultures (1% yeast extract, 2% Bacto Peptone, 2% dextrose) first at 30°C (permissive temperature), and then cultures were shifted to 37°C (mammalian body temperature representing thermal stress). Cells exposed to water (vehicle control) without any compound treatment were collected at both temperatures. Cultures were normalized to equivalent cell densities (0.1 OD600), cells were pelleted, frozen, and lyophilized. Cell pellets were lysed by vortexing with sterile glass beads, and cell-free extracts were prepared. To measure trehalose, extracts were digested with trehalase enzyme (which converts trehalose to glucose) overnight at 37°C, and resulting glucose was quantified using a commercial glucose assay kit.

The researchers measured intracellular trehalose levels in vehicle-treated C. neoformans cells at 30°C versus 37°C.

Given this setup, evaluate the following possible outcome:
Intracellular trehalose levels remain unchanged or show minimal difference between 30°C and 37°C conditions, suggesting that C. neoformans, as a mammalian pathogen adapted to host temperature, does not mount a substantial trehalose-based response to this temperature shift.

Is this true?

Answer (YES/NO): NO